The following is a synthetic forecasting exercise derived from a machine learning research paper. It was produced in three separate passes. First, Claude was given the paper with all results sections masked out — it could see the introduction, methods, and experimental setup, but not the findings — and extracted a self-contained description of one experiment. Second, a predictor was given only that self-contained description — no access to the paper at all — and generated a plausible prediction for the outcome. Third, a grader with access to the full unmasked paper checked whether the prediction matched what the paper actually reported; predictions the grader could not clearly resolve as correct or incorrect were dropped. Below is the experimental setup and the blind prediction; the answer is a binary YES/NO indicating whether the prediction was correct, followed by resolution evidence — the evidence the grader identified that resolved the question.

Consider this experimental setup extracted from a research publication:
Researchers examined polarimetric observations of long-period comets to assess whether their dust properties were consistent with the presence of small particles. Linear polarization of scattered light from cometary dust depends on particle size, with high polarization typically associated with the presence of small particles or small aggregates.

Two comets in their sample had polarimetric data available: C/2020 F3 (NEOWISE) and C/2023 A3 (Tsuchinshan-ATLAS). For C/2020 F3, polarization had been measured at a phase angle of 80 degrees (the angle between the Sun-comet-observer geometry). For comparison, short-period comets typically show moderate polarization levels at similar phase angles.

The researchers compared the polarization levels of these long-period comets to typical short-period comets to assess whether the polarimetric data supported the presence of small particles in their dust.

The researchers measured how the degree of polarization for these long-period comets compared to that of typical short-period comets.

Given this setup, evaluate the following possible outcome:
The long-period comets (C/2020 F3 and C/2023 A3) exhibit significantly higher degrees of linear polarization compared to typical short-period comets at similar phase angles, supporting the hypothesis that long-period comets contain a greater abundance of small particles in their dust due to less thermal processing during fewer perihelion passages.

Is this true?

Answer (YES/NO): YES